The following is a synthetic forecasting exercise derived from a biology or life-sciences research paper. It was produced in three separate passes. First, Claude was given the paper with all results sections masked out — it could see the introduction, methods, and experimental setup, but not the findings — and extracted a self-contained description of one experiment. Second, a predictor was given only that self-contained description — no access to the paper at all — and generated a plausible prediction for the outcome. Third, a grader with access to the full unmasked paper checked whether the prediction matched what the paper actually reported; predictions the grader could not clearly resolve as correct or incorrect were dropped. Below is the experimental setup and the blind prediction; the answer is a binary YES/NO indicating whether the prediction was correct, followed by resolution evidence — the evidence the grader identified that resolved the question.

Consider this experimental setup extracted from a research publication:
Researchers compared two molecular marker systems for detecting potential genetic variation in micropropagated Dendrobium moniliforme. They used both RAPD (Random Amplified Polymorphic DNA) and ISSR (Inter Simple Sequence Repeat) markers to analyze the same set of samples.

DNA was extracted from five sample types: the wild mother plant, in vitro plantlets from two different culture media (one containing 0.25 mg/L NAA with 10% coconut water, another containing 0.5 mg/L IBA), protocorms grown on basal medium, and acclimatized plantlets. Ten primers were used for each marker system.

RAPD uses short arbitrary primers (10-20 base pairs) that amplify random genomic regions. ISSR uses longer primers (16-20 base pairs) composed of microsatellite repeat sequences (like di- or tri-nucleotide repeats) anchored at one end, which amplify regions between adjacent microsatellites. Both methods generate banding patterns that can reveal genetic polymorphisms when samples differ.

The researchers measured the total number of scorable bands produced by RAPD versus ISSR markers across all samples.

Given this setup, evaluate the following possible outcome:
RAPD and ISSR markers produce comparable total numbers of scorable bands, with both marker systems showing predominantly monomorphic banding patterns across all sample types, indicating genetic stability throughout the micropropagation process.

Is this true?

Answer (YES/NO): NO